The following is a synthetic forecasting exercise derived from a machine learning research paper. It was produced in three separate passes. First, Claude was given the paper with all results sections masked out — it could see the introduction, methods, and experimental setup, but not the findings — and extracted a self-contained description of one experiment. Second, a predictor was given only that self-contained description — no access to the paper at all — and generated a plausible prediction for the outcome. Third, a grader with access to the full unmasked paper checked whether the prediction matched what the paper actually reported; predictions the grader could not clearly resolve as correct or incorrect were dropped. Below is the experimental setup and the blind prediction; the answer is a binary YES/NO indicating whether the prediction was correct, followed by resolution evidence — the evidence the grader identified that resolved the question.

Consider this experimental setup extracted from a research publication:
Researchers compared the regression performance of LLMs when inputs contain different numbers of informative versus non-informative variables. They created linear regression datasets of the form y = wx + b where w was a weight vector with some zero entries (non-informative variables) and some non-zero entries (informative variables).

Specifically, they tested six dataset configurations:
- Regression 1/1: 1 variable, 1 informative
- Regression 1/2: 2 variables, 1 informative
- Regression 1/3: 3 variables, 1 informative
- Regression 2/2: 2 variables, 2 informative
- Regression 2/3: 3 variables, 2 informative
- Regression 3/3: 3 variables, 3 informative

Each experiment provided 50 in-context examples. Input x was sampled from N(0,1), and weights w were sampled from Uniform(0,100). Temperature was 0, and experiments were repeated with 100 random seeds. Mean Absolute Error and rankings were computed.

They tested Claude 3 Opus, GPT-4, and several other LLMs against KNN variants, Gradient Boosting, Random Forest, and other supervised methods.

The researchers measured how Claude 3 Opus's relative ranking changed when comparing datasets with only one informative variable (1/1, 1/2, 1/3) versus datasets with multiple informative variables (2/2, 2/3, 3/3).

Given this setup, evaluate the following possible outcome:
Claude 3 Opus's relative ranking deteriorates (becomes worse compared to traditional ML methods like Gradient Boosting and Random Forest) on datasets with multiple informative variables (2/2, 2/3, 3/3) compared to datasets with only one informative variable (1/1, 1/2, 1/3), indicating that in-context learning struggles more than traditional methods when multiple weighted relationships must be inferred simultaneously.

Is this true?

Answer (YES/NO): YES